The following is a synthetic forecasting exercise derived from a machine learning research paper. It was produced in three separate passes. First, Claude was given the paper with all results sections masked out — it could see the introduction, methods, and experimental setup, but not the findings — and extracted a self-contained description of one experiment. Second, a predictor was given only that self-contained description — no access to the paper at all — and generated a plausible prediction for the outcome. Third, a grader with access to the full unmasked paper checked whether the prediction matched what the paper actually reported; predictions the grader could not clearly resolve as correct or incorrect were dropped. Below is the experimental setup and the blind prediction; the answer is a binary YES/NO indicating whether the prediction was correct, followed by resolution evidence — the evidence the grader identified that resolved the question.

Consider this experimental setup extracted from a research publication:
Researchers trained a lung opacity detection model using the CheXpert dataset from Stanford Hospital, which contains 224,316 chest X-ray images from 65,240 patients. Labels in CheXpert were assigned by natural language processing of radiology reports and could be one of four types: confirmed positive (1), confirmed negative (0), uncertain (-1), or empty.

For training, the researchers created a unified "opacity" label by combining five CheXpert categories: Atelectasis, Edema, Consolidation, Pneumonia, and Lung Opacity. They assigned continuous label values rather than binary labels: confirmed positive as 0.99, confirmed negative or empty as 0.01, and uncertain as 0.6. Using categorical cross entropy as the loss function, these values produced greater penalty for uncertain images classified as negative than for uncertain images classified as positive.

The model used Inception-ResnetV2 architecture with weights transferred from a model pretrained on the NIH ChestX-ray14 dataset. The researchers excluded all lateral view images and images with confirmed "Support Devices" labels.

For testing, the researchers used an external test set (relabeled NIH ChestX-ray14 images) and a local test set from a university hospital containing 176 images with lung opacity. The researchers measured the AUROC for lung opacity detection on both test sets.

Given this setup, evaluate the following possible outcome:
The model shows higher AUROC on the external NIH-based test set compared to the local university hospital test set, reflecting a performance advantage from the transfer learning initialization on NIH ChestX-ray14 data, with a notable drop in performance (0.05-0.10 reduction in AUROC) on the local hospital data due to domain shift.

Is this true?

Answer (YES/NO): NO